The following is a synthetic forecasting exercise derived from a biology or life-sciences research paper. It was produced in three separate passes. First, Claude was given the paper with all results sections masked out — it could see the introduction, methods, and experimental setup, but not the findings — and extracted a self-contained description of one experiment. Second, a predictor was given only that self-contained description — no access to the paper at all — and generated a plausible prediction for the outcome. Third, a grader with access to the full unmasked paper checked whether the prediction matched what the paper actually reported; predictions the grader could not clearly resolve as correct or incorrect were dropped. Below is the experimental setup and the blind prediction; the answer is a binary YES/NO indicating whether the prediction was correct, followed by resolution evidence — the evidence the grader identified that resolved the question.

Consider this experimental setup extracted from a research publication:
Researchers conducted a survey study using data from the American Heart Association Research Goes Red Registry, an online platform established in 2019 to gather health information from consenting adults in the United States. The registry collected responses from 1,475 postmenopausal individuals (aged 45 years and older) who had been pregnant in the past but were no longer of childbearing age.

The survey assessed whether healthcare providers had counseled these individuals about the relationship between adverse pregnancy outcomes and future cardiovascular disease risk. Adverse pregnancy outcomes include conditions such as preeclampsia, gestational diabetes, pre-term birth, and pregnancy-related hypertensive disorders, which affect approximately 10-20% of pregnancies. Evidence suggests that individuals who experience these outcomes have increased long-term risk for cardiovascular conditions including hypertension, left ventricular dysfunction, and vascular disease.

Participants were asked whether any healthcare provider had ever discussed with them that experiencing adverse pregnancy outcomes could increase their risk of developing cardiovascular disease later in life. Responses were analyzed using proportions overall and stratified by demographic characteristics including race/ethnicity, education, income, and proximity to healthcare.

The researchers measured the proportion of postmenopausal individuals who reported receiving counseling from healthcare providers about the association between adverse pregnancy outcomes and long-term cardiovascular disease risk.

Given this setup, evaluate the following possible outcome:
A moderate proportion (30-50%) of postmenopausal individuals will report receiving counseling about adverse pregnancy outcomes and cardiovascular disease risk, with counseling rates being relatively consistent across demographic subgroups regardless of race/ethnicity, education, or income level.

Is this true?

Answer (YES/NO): NO